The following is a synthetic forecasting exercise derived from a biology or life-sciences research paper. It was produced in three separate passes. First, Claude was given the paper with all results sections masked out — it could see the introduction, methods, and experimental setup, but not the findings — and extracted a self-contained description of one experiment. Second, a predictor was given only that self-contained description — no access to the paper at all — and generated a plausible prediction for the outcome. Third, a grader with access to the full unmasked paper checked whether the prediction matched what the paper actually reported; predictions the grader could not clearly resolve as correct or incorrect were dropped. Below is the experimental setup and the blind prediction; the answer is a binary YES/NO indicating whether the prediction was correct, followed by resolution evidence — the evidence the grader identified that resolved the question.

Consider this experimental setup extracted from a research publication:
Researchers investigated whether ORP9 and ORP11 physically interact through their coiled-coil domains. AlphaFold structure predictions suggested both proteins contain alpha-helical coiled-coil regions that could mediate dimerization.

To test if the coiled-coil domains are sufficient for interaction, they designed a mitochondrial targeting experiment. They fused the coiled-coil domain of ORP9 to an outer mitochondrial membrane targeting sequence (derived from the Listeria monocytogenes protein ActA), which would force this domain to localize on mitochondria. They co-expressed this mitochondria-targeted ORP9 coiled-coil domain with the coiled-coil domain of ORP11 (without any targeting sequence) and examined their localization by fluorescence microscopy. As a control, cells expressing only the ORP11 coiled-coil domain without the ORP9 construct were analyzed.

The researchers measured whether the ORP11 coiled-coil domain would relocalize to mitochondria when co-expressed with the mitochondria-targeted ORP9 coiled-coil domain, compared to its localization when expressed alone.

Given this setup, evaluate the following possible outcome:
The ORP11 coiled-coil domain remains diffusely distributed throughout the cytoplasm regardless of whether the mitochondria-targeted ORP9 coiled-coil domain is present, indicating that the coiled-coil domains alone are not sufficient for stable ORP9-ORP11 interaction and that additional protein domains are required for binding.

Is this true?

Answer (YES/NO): NO